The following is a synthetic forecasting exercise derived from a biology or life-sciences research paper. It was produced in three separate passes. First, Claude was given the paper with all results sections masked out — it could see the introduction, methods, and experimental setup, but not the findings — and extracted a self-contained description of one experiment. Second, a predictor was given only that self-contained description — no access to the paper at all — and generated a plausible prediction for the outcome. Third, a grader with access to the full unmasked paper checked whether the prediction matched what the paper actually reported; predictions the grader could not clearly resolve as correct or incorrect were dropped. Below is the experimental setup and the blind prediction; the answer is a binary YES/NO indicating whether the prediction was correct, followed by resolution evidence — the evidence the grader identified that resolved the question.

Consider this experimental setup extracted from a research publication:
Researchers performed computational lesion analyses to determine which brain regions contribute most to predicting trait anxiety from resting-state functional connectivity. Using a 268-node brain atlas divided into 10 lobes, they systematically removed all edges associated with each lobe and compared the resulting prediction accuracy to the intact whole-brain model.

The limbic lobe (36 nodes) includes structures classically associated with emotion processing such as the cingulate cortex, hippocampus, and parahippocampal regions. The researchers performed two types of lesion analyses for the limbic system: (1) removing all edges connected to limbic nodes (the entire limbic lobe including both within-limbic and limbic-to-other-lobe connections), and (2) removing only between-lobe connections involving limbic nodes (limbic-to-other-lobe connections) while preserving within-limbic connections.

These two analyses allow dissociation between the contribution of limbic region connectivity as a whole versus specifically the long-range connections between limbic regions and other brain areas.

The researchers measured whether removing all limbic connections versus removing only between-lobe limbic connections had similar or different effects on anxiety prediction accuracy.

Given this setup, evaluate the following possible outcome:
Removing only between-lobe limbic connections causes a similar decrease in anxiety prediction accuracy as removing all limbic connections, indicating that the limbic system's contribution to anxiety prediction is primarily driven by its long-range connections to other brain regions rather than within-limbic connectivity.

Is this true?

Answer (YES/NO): NO